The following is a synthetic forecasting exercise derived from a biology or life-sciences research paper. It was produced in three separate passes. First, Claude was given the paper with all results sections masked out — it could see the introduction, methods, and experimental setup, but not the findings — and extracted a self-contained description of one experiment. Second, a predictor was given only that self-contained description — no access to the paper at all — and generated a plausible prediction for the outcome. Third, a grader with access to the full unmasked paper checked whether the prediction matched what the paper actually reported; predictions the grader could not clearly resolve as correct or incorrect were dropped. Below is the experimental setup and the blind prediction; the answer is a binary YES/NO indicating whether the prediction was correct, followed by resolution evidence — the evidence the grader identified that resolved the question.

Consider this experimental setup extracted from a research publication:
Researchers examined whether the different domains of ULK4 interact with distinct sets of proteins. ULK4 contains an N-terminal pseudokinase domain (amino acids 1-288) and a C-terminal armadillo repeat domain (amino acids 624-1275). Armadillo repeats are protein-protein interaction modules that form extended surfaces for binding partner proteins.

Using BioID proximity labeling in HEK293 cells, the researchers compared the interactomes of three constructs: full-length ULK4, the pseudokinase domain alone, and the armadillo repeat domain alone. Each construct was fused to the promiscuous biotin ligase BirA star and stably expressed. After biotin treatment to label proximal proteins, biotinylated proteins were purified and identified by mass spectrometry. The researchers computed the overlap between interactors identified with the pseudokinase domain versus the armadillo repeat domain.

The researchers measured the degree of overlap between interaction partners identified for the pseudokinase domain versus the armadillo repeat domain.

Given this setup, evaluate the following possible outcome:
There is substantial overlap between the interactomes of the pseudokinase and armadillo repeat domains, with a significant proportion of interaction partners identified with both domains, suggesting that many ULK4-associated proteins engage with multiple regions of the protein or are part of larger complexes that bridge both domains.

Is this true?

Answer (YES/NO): NO